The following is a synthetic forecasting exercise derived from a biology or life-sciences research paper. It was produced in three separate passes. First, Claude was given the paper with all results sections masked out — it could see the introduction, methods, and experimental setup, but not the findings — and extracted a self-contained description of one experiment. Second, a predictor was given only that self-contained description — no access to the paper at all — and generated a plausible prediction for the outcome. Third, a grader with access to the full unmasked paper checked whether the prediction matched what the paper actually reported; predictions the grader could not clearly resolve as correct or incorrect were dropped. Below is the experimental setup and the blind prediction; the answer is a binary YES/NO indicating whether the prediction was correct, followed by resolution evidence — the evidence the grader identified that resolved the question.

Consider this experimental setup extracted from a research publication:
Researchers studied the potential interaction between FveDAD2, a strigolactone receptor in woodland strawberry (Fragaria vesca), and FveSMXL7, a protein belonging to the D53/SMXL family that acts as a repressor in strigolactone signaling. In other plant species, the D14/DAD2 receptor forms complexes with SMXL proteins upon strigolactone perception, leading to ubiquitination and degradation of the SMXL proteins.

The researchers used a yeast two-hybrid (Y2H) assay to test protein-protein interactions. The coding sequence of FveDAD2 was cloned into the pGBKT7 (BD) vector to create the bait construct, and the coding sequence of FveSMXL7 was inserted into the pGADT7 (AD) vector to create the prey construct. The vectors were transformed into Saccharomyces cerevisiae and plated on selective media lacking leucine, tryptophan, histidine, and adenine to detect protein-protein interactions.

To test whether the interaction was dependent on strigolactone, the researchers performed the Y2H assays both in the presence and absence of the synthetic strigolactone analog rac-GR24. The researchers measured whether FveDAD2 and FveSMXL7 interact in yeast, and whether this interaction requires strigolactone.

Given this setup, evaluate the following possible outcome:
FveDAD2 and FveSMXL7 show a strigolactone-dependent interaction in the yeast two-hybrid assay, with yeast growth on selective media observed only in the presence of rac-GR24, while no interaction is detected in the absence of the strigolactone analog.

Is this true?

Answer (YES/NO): YES